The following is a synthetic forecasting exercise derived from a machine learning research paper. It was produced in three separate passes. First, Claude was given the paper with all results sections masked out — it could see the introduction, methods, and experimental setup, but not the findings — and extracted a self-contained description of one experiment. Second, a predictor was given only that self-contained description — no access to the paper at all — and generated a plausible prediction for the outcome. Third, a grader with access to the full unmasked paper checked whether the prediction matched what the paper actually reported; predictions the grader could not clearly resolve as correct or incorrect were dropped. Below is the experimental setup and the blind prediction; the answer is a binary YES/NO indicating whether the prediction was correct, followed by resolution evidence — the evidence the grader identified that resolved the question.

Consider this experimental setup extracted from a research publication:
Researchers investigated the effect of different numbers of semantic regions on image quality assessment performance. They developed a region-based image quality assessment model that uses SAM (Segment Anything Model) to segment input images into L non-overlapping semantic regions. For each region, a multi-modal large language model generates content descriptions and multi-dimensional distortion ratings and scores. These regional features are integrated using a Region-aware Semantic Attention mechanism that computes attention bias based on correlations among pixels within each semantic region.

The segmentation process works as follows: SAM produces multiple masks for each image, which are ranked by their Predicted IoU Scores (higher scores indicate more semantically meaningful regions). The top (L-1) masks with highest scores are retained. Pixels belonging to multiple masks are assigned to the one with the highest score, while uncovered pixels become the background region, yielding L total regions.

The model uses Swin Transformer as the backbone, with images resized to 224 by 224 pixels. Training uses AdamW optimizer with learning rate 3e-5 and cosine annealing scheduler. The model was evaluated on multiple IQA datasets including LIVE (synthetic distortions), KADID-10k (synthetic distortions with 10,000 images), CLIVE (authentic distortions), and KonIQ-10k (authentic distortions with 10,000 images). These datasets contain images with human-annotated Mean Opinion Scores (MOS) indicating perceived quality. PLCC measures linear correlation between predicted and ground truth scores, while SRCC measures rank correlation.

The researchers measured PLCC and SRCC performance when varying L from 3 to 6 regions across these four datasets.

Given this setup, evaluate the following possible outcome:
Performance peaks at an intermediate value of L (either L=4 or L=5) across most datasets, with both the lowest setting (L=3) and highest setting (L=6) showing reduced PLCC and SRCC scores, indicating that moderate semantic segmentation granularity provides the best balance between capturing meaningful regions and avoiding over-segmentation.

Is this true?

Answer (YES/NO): NO